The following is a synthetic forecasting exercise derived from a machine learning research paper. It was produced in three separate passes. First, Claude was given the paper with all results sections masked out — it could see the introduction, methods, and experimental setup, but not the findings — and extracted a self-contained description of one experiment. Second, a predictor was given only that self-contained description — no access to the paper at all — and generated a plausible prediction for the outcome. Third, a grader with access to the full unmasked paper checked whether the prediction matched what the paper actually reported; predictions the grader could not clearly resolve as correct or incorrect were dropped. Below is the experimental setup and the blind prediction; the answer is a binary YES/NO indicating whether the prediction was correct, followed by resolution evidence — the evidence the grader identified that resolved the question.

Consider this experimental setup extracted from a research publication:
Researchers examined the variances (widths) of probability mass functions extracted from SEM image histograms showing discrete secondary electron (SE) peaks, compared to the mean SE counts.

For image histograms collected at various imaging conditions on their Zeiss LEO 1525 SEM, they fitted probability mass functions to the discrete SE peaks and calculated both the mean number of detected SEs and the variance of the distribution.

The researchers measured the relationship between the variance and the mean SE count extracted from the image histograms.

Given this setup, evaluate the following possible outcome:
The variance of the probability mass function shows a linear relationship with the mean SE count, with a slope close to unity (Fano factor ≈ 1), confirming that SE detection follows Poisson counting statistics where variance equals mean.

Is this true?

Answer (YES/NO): NO